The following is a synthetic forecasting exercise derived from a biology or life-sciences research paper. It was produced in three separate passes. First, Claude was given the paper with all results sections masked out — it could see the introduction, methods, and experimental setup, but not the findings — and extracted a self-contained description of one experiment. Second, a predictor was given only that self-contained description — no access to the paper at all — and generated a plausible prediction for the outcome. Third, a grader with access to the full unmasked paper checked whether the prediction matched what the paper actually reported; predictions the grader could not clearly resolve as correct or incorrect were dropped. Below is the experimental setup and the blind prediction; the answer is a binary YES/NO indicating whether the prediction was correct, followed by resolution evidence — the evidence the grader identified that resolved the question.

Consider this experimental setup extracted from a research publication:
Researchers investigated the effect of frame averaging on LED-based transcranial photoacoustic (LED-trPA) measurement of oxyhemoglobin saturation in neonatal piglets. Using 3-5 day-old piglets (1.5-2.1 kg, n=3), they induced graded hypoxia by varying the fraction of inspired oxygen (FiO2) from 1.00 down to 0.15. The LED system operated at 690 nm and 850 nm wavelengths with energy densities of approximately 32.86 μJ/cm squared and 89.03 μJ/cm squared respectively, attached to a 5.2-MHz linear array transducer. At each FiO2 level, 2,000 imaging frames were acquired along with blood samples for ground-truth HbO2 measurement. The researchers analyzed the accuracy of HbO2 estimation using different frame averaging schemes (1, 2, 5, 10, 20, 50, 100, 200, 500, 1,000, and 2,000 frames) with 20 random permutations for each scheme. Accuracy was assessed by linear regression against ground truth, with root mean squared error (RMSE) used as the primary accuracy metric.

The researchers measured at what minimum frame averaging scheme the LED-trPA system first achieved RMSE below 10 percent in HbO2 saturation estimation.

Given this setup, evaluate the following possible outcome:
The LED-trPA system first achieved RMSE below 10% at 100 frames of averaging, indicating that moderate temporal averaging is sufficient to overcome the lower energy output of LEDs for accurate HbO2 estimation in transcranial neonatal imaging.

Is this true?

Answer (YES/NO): NO